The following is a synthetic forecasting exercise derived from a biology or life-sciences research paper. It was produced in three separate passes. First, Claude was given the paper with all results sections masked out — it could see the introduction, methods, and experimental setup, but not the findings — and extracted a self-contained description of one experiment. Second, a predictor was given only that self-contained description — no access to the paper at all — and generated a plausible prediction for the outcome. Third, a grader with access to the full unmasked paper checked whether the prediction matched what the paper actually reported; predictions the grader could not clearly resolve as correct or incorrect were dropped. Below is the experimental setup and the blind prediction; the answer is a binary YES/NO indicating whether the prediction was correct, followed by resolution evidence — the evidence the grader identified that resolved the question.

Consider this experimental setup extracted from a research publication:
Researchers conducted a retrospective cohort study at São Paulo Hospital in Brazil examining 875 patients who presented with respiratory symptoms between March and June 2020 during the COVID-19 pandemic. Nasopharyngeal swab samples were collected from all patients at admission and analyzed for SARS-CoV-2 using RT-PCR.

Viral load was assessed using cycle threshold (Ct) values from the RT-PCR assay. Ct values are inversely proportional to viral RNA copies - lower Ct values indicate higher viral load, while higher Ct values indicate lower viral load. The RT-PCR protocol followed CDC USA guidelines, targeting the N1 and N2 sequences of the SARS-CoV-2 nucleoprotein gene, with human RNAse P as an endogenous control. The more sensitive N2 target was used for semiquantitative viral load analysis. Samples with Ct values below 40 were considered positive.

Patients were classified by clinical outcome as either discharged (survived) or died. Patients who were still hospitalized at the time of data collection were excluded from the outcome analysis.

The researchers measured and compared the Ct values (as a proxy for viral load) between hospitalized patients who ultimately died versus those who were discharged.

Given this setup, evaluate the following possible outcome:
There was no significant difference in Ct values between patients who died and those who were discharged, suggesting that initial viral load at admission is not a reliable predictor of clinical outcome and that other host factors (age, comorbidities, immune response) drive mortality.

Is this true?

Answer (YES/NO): NO